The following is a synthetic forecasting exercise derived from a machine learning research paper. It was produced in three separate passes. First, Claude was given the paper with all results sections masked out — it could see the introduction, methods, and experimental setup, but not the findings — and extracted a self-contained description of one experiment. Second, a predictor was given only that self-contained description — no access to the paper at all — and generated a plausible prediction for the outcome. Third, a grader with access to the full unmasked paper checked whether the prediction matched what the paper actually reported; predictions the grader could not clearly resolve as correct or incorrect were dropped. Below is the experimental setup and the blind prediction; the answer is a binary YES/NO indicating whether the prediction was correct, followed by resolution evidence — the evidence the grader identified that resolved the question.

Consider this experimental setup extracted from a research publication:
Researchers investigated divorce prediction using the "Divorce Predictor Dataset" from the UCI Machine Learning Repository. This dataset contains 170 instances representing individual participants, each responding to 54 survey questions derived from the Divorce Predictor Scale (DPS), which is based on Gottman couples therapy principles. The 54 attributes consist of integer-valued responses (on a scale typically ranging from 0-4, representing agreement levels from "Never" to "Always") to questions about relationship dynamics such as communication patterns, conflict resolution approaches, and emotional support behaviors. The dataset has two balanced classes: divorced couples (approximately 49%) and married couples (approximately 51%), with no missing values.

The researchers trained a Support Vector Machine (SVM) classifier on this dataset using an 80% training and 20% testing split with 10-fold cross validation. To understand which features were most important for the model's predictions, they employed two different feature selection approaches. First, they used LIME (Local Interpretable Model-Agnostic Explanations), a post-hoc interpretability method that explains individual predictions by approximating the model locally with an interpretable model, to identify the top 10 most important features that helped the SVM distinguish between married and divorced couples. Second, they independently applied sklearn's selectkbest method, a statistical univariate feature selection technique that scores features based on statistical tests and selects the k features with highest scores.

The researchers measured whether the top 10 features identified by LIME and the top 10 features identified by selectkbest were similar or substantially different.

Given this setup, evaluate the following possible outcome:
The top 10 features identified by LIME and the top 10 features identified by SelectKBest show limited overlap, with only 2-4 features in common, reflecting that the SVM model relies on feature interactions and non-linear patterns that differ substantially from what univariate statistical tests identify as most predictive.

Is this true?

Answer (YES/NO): NO